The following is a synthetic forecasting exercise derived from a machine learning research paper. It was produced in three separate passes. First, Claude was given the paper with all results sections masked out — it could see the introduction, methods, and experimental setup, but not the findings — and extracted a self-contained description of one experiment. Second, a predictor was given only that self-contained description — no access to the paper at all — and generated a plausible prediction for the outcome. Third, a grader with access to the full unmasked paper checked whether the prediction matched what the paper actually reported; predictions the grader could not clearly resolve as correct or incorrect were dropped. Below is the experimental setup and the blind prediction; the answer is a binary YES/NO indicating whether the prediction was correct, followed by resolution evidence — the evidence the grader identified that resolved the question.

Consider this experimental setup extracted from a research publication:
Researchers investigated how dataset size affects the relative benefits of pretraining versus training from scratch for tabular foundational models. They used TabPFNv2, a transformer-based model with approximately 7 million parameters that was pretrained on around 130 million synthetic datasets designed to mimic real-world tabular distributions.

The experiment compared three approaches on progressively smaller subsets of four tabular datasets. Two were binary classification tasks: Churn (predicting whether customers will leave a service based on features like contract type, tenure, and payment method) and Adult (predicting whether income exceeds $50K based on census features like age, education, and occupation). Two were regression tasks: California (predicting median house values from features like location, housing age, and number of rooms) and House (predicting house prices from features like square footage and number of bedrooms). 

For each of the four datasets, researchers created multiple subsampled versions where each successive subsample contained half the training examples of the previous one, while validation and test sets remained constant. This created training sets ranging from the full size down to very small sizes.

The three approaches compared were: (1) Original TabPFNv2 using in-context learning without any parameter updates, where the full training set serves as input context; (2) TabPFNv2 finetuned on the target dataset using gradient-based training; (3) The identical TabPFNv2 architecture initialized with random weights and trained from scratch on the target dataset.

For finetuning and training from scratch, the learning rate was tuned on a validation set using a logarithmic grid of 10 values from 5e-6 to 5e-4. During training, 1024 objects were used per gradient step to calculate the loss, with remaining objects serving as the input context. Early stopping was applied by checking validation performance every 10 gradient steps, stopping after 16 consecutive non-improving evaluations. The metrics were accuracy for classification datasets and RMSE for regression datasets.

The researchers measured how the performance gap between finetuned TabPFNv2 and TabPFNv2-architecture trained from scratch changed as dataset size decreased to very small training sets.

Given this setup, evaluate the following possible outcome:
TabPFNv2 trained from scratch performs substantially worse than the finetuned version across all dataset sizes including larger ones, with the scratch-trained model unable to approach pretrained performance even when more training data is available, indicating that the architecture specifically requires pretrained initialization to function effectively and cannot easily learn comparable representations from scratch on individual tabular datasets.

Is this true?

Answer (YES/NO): NO